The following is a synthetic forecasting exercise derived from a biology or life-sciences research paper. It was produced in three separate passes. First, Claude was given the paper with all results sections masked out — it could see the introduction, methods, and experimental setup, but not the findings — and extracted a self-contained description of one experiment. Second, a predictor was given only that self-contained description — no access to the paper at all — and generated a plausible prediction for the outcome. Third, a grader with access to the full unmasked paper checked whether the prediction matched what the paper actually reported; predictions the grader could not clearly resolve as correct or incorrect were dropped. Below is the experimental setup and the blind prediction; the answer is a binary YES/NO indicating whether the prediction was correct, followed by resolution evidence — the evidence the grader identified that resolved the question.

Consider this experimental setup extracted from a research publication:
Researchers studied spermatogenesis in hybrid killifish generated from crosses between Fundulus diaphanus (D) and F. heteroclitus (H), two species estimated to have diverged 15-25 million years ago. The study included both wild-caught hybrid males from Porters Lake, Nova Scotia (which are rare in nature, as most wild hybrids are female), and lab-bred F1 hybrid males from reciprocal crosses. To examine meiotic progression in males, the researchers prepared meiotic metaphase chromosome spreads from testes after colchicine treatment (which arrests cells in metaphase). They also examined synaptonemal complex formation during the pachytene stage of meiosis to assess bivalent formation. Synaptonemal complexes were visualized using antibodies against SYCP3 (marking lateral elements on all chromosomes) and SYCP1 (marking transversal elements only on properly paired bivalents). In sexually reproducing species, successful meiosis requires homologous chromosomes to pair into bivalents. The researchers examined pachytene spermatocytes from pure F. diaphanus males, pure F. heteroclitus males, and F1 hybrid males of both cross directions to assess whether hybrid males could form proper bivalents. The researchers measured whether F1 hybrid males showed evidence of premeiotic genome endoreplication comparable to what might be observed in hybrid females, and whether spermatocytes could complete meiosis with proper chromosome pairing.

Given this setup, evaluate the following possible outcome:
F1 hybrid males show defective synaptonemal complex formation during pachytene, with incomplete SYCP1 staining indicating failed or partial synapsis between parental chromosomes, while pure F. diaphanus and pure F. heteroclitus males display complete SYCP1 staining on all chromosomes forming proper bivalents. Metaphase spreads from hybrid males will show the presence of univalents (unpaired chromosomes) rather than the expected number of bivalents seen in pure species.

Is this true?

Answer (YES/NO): YES